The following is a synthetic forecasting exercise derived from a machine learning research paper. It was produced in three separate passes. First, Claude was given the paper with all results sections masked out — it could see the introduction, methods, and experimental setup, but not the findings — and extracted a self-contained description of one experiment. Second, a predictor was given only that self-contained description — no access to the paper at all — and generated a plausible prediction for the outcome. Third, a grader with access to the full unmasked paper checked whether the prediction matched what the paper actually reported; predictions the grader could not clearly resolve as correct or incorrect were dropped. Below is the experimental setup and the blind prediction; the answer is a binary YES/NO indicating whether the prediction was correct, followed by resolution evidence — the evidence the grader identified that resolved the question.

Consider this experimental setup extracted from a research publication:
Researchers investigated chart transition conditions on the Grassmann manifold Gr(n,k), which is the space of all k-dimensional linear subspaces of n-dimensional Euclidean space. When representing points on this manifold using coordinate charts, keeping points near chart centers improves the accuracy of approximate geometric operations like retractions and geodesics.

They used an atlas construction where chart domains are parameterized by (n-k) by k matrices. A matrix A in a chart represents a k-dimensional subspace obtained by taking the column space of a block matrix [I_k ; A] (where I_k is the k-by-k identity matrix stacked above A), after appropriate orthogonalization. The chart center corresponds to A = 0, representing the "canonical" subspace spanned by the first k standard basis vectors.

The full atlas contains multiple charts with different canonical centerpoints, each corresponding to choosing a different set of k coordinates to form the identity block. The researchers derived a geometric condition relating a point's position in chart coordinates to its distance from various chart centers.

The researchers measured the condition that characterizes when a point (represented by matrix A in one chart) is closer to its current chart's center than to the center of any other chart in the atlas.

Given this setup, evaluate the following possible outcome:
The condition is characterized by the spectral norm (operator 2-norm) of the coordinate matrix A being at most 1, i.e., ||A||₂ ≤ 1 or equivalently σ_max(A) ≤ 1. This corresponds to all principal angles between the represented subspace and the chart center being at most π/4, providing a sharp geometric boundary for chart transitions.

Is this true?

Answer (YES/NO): NO